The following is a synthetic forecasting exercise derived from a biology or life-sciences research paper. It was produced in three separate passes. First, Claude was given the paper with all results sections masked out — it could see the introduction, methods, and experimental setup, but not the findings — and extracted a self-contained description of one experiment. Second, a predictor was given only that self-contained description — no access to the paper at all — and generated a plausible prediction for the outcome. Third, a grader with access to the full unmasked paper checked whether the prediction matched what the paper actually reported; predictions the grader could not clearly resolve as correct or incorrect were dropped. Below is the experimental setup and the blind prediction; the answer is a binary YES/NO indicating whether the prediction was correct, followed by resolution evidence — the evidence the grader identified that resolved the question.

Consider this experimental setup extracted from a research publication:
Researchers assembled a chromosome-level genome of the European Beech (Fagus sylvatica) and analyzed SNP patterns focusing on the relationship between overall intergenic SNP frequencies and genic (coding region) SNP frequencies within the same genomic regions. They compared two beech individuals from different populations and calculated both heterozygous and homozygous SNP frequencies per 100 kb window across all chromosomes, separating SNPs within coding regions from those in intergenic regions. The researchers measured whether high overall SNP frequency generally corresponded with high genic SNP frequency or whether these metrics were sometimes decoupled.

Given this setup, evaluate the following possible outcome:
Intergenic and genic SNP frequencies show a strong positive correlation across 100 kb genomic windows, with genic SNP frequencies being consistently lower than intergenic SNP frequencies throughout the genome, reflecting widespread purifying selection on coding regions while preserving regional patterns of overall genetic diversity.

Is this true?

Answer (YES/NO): NO